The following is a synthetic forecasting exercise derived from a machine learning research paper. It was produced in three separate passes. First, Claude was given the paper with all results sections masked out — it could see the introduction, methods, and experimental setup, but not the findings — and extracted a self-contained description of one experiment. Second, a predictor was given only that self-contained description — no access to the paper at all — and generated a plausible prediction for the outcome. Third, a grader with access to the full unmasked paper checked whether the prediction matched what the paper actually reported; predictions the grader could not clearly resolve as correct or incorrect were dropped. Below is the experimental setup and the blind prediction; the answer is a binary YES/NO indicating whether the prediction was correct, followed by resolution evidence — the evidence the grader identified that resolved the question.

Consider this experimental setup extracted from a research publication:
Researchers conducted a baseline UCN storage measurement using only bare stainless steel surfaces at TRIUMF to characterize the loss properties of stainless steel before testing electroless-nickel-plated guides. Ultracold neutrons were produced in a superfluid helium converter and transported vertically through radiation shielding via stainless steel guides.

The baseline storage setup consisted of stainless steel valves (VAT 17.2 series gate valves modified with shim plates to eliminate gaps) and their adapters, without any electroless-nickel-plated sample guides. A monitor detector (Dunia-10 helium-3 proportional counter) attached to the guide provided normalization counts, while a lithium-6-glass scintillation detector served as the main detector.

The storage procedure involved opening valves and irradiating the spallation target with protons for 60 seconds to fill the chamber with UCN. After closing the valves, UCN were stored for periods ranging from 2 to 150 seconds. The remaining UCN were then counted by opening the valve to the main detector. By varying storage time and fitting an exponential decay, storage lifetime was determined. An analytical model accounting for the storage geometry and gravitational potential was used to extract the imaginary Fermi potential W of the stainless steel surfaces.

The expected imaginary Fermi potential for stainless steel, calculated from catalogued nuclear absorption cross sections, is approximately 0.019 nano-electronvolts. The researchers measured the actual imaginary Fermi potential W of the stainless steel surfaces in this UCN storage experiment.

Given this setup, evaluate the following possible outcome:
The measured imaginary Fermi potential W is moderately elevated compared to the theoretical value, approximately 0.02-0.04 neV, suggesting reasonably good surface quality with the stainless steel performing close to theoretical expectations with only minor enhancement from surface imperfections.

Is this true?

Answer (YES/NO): NO